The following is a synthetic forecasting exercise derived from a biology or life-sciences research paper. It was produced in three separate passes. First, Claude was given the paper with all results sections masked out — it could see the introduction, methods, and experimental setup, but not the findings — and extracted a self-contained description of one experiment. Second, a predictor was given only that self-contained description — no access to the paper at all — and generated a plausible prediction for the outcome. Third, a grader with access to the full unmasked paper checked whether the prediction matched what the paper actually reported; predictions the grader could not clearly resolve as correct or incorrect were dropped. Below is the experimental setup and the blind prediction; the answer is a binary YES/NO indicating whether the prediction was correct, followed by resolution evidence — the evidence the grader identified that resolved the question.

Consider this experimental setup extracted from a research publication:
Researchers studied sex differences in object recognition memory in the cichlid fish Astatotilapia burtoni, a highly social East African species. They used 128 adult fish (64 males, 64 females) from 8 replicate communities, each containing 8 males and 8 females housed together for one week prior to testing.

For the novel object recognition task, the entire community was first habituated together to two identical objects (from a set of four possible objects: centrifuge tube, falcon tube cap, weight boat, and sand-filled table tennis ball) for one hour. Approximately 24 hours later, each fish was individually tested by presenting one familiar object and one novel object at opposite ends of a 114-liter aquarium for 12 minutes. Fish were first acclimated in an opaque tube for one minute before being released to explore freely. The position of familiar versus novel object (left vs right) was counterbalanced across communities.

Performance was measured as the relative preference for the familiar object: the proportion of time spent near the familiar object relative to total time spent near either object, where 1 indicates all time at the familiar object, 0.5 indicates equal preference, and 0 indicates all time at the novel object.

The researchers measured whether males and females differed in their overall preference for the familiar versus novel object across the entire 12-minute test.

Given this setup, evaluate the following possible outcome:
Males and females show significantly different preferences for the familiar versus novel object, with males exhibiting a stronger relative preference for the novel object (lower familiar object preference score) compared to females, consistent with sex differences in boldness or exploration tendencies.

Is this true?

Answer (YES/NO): NO